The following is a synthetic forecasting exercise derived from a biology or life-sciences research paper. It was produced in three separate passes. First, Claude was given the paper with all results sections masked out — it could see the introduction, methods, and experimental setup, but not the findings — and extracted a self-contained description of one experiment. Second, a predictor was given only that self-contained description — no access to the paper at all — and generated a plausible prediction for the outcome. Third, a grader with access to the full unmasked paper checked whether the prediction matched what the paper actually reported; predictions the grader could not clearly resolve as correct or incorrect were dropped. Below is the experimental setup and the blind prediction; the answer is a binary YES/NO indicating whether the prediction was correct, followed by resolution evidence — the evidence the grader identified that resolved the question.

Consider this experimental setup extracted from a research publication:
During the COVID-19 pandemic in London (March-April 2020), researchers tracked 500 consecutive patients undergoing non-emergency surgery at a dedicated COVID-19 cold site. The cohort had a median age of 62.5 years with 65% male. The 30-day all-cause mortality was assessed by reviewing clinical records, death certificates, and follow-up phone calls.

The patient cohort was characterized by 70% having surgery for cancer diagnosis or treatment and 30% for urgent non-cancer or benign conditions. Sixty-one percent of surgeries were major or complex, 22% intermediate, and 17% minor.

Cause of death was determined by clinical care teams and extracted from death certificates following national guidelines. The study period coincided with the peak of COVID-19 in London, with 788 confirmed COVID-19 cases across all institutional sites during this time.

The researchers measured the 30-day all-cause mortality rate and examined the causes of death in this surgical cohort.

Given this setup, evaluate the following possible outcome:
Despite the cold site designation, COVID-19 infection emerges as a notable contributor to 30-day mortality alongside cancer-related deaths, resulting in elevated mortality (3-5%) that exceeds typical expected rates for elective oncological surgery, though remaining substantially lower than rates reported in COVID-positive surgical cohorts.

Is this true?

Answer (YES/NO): NO